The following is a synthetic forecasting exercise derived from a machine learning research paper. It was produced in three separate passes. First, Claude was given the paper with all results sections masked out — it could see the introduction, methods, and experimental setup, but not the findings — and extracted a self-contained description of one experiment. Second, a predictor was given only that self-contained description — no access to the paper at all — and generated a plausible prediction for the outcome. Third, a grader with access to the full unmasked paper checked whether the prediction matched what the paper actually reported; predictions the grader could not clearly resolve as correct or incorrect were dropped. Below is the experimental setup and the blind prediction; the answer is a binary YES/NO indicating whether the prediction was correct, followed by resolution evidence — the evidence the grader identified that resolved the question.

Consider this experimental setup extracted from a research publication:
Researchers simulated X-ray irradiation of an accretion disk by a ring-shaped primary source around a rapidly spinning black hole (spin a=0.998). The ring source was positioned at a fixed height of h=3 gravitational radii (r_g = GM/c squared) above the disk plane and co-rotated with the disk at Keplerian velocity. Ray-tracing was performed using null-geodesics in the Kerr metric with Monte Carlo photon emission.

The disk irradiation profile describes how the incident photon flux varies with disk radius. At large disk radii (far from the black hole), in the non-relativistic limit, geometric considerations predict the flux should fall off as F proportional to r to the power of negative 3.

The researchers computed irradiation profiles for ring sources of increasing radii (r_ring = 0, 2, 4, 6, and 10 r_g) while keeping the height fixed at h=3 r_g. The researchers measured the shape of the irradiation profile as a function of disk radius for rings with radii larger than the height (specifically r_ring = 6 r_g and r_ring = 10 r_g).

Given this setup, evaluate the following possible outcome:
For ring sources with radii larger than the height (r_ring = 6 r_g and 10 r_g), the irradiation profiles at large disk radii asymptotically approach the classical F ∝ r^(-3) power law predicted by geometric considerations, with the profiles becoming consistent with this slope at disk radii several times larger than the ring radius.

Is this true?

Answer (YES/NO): YES